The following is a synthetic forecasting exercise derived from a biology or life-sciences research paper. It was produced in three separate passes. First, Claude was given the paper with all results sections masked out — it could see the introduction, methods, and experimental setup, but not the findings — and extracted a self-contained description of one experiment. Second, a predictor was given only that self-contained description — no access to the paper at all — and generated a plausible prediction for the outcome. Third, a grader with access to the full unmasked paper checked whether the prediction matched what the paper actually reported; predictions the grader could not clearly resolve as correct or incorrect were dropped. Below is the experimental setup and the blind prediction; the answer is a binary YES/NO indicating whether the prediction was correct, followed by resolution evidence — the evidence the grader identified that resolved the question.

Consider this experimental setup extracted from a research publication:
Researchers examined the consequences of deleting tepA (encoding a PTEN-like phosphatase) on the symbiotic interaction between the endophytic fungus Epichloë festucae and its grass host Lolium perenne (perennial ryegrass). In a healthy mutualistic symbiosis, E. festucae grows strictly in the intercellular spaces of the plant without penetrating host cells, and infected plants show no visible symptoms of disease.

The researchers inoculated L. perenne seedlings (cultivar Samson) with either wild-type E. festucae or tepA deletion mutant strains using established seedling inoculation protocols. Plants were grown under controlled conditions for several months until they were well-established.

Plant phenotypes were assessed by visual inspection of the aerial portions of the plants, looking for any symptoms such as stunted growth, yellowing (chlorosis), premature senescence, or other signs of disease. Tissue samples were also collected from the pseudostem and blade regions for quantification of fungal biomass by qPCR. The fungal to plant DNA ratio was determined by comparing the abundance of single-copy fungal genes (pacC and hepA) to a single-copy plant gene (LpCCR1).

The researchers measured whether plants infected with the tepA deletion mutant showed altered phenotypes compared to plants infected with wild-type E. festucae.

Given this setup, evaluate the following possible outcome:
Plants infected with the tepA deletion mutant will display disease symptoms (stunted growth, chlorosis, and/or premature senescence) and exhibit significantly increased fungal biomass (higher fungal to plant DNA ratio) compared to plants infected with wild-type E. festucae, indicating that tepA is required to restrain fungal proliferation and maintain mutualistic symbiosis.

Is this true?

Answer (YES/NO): NO